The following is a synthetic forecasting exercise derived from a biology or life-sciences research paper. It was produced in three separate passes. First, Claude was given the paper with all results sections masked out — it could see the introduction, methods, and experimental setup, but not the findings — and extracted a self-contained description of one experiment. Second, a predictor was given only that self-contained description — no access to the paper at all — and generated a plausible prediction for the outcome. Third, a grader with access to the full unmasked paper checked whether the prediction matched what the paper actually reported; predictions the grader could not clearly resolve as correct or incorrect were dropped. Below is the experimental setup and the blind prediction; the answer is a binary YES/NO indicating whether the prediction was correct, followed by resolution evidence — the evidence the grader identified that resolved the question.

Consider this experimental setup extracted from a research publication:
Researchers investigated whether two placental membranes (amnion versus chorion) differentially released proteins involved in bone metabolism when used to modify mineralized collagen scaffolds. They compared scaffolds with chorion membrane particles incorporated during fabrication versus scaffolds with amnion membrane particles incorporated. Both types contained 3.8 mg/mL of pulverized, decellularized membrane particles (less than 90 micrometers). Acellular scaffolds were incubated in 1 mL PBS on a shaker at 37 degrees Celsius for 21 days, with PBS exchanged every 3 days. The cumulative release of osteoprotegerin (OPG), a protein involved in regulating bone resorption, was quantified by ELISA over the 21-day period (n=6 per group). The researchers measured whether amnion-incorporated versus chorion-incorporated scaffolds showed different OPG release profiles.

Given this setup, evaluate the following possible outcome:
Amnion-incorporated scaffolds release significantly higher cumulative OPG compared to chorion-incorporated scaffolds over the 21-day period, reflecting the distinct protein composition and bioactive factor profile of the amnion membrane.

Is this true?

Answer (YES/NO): NO